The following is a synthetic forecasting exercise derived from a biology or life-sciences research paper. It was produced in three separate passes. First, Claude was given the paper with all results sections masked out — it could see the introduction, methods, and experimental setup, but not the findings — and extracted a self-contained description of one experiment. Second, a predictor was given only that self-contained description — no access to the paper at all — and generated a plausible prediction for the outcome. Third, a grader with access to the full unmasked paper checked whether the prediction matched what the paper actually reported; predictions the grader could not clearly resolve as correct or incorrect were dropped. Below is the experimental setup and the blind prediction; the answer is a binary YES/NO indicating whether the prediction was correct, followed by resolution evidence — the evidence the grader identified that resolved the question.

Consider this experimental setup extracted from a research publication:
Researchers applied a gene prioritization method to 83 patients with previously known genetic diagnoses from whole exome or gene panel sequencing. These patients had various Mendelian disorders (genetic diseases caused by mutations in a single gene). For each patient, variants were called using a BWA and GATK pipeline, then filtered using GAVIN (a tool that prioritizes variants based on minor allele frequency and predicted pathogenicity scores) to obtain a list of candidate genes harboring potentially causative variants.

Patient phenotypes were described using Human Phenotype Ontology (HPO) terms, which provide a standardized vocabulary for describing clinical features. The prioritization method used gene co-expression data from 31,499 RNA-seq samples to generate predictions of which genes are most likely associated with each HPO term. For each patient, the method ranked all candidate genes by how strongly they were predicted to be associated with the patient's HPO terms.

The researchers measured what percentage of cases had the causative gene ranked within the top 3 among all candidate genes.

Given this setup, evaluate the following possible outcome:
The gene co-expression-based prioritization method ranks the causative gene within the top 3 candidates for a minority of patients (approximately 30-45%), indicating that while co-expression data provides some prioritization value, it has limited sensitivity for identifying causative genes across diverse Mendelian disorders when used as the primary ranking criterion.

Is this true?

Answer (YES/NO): YES